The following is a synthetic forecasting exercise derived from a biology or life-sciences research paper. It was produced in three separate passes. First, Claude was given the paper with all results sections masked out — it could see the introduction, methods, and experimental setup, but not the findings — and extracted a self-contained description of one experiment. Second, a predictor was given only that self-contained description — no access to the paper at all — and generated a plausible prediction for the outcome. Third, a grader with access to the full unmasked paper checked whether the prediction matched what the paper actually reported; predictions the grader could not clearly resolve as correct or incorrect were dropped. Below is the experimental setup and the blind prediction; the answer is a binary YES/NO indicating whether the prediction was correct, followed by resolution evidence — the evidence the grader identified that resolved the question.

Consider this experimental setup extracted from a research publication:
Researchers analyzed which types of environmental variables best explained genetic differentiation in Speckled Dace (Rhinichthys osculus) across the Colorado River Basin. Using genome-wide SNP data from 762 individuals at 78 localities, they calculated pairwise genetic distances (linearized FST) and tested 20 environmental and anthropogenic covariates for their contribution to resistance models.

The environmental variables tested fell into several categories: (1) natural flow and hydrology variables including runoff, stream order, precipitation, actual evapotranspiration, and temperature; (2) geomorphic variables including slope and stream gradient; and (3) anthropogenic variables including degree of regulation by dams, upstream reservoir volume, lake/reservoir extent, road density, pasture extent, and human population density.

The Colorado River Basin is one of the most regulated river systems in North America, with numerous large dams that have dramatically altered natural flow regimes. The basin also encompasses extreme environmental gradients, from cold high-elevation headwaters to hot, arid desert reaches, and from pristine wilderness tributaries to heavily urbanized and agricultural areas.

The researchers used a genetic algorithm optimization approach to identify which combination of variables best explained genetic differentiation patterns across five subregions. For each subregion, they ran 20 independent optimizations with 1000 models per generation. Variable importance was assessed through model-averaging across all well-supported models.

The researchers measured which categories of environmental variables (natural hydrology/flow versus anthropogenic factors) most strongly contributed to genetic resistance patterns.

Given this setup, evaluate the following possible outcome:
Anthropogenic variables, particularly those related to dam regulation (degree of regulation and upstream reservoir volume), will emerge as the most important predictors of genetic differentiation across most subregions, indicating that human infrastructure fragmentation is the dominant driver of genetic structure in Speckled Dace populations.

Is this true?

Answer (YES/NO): NO